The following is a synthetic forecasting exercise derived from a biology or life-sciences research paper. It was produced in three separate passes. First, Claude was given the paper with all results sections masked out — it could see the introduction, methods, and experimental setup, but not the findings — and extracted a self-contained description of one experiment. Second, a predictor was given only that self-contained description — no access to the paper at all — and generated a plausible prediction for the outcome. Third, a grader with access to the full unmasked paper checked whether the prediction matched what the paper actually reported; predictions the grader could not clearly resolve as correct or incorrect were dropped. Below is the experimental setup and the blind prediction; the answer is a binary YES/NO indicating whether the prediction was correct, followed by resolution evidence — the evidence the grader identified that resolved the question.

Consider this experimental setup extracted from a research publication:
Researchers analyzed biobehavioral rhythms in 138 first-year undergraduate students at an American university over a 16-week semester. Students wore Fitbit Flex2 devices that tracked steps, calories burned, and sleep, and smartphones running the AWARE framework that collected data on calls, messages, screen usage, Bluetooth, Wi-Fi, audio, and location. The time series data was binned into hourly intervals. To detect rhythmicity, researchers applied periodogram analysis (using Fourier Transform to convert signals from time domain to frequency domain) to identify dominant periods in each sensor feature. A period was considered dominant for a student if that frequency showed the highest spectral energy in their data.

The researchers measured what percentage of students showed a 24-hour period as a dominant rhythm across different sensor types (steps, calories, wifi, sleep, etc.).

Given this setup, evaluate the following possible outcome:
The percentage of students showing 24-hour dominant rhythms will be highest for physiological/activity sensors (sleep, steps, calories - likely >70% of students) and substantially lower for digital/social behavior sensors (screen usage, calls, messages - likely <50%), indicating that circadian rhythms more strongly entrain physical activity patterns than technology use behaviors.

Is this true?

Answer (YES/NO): NO